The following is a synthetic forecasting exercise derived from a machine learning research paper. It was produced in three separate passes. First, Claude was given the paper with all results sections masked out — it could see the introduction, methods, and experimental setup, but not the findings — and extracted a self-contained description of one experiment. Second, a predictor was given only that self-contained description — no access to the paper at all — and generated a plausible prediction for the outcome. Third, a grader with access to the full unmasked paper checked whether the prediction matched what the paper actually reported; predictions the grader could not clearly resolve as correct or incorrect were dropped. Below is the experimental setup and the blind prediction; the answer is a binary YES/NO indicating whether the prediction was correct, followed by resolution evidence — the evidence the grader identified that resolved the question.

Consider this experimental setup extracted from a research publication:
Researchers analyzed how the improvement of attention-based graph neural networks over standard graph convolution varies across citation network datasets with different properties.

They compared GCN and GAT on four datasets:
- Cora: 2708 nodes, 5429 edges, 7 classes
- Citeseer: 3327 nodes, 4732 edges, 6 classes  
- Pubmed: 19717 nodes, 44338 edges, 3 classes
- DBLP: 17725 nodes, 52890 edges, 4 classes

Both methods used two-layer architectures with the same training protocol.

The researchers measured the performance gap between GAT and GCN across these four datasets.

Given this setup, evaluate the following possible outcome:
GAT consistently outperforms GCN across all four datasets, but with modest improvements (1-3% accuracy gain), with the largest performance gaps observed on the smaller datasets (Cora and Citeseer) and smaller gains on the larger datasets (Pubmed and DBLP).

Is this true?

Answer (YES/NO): NO